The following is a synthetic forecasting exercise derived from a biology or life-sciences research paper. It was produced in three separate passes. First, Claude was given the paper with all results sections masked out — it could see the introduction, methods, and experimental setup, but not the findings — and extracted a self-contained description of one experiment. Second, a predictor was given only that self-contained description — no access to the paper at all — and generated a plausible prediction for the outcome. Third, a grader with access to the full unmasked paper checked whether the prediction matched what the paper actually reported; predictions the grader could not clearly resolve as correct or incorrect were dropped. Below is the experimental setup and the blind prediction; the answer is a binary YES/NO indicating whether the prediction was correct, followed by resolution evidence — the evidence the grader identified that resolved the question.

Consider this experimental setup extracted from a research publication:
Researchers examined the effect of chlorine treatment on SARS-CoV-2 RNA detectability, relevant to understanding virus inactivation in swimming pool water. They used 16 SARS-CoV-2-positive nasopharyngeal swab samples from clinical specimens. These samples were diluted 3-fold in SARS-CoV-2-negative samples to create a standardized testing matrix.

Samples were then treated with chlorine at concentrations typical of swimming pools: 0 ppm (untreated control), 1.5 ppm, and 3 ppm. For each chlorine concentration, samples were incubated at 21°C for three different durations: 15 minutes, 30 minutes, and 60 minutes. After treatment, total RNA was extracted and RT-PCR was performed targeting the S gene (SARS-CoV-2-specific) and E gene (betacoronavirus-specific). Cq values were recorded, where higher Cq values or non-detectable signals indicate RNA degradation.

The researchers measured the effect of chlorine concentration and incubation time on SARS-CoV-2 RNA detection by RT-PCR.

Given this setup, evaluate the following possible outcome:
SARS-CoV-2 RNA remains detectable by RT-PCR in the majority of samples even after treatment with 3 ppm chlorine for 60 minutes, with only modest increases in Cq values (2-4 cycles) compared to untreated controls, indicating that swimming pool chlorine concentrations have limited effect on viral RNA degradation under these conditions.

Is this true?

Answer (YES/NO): NO